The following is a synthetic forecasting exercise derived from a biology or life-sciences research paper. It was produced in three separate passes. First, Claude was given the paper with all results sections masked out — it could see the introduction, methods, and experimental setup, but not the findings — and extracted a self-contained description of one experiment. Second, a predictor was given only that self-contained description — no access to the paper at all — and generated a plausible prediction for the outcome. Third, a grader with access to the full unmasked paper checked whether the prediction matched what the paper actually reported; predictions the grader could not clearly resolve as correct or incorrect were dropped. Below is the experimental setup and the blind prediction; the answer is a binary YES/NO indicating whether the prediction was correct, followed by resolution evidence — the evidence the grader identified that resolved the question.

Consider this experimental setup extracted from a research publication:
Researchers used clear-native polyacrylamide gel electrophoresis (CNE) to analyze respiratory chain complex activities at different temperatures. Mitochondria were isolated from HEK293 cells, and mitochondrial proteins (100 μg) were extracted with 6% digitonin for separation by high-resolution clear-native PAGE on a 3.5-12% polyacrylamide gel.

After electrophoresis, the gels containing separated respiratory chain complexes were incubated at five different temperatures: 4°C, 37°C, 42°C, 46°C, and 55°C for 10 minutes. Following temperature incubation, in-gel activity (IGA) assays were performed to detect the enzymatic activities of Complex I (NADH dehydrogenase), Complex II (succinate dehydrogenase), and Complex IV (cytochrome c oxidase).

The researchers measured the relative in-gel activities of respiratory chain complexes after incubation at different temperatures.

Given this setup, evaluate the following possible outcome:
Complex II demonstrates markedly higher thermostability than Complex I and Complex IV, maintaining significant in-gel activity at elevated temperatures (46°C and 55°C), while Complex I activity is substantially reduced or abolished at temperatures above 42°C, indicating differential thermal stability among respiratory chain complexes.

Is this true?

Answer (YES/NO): NO